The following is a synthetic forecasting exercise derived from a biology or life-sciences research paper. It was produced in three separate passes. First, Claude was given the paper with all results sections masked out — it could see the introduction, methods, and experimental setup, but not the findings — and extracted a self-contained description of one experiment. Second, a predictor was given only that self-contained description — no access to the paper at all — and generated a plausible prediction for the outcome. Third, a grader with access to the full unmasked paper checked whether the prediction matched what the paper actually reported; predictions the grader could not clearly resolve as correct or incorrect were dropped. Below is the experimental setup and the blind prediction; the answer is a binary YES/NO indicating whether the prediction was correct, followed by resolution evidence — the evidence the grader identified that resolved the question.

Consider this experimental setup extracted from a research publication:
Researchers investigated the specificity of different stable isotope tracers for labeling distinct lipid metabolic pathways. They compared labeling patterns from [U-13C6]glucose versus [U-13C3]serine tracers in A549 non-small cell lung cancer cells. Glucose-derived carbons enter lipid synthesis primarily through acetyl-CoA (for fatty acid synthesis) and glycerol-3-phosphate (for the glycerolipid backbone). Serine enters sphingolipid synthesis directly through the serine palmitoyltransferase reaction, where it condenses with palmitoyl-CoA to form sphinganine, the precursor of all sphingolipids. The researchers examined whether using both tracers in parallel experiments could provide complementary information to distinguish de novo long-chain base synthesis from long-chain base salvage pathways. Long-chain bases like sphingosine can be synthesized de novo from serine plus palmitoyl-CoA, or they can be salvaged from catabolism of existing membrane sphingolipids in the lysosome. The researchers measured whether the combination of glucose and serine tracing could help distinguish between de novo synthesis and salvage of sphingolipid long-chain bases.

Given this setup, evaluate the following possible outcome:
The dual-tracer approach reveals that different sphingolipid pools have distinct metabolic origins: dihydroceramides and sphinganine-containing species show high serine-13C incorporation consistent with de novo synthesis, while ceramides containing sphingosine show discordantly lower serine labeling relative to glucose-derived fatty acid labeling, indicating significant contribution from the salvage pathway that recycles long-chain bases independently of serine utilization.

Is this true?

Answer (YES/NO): NO